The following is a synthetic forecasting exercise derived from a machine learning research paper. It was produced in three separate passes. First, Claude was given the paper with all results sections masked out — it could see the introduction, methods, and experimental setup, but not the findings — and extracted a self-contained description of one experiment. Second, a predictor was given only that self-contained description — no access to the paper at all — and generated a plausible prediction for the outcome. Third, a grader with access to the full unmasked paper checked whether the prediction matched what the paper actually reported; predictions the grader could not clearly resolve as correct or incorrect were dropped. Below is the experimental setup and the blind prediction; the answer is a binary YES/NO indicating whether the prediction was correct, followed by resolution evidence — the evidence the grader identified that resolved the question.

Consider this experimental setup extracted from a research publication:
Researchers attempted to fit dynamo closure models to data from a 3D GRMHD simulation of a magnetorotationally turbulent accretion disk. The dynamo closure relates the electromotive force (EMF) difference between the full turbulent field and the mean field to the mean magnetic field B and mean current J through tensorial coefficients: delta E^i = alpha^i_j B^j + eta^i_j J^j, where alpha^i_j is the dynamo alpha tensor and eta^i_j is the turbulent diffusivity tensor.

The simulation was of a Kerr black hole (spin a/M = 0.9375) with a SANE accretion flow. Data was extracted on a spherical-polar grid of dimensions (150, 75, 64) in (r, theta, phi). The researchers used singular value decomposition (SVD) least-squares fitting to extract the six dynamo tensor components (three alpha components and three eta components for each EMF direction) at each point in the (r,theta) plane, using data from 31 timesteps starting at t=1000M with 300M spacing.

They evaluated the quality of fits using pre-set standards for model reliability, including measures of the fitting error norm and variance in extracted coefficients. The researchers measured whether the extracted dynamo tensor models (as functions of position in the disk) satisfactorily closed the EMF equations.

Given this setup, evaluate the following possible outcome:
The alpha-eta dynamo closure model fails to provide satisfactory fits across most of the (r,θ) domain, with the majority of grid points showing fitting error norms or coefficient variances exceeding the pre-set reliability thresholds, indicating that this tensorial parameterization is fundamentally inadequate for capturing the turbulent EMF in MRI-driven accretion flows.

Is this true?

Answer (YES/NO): NO